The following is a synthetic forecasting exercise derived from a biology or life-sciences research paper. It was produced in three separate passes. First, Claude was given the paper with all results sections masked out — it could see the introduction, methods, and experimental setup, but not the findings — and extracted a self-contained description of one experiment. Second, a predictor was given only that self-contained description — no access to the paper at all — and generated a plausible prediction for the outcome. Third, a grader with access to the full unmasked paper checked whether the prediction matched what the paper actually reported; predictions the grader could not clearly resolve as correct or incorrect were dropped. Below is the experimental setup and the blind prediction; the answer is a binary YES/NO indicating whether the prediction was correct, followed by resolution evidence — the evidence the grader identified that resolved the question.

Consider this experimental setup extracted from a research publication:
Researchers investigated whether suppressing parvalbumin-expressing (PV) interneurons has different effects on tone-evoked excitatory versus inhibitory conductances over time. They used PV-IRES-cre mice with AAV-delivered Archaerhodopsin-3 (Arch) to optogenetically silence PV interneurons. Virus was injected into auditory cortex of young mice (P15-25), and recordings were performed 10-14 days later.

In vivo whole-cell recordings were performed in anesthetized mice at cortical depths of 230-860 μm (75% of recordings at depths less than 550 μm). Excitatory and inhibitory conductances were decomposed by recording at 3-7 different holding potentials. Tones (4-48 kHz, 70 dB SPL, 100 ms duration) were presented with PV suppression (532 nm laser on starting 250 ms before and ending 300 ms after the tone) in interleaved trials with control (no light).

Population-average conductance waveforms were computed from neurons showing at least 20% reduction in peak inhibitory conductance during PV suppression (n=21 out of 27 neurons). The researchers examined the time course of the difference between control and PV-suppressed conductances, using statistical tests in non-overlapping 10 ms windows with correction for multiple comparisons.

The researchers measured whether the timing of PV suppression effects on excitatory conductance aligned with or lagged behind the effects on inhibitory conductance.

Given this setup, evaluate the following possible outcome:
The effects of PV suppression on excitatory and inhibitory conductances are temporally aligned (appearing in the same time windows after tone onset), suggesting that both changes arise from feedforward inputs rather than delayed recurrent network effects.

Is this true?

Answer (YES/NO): NO